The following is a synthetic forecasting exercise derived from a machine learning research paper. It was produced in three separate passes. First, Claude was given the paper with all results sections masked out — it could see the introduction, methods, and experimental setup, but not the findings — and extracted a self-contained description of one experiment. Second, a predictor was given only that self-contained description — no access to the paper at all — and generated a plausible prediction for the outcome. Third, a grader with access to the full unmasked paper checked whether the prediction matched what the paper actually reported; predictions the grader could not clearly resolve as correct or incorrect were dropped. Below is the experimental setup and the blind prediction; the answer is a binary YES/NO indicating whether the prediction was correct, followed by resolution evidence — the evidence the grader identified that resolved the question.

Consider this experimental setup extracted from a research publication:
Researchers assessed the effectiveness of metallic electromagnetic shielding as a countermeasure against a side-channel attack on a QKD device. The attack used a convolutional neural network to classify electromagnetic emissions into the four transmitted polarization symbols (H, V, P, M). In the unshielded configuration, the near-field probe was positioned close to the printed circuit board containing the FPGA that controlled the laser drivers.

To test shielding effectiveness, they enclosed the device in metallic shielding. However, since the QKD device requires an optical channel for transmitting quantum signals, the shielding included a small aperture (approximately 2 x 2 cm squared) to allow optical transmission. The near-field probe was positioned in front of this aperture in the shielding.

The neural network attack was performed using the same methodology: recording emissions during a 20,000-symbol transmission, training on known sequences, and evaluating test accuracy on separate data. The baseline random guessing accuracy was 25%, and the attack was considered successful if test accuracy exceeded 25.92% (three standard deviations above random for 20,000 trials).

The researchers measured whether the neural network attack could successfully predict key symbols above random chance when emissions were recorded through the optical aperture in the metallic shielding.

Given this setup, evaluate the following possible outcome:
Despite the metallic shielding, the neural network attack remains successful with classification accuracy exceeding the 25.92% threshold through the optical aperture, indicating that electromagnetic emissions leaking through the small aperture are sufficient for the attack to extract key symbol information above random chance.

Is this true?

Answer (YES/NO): YES